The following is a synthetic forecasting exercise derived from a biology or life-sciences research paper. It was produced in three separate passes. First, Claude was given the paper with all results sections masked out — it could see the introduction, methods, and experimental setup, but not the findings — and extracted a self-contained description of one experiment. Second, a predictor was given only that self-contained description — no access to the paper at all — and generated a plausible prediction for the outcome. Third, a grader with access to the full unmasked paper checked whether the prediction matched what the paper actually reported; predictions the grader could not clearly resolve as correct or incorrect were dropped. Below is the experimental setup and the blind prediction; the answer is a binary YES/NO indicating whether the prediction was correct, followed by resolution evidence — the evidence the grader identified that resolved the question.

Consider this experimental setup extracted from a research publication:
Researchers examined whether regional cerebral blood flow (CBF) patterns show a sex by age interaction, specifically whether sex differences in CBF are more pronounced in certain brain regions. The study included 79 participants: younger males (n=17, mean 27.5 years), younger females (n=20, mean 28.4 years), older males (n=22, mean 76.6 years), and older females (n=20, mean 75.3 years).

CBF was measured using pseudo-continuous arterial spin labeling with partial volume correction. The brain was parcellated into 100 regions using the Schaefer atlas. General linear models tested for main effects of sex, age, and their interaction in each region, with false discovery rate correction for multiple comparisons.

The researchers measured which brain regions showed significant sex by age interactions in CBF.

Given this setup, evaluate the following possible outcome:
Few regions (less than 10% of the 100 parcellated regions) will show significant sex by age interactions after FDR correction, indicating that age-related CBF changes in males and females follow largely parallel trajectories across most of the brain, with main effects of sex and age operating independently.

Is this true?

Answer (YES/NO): YES